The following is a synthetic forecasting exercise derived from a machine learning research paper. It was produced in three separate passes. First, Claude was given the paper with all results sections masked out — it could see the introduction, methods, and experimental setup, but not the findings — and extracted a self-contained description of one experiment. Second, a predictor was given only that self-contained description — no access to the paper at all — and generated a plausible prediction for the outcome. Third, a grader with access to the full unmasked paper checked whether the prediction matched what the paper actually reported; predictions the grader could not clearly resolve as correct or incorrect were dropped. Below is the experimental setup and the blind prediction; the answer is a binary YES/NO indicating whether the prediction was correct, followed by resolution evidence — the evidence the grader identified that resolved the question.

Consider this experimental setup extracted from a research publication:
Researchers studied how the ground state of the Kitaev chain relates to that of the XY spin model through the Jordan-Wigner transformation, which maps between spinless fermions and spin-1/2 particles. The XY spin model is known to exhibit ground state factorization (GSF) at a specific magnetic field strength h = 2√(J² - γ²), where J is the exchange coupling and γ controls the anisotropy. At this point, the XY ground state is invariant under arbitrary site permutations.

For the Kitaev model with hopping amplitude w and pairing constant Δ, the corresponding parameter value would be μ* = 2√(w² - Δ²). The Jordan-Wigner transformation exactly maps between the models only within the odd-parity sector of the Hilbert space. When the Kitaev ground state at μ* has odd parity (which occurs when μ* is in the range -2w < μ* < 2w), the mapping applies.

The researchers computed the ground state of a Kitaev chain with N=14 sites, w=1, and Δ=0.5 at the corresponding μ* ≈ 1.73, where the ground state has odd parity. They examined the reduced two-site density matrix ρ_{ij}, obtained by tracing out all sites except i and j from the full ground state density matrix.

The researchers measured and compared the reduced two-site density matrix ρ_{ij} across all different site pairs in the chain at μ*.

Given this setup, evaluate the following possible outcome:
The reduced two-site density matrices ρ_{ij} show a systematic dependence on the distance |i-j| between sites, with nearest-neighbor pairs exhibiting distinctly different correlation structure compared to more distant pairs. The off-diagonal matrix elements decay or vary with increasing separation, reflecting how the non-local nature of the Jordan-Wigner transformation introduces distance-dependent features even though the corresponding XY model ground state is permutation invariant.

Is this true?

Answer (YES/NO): NO